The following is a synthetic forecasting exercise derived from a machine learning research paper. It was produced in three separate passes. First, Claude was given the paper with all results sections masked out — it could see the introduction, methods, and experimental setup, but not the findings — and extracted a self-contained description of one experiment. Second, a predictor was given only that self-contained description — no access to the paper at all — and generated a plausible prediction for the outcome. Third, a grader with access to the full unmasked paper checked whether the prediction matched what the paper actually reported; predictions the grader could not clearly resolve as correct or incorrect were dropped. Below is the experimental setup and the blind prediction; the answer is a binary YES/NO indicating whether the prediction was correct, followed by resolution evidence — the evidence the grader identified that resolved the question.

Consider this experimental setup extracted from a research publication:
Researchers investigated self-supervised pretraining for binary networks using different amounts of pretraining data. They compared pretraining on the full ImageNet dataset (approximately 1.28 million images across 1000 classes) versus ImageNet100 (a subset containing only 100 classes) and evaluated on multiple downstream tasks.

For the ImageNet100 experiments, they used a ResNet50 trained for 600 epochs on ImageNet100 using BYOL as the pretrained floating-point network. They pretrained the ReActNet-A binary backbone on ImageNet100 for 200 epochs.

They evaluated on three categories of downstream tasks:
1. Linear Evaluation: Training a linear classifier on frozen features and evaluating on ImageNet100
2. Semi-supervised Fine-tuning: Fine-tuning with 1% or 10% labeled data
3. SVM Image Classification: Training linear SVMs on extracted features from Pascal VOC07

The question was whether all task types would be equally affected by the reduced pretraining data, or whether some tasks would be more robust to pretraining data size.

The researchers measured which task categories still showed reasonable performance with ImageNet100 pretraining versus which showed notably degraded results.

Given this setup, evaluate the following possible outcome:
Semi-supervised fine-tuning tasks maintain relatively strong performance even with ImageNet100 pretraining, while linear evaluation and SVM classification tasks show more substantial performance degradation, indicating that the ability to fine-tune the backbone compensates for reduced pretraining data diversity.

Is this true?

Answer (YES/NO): NO